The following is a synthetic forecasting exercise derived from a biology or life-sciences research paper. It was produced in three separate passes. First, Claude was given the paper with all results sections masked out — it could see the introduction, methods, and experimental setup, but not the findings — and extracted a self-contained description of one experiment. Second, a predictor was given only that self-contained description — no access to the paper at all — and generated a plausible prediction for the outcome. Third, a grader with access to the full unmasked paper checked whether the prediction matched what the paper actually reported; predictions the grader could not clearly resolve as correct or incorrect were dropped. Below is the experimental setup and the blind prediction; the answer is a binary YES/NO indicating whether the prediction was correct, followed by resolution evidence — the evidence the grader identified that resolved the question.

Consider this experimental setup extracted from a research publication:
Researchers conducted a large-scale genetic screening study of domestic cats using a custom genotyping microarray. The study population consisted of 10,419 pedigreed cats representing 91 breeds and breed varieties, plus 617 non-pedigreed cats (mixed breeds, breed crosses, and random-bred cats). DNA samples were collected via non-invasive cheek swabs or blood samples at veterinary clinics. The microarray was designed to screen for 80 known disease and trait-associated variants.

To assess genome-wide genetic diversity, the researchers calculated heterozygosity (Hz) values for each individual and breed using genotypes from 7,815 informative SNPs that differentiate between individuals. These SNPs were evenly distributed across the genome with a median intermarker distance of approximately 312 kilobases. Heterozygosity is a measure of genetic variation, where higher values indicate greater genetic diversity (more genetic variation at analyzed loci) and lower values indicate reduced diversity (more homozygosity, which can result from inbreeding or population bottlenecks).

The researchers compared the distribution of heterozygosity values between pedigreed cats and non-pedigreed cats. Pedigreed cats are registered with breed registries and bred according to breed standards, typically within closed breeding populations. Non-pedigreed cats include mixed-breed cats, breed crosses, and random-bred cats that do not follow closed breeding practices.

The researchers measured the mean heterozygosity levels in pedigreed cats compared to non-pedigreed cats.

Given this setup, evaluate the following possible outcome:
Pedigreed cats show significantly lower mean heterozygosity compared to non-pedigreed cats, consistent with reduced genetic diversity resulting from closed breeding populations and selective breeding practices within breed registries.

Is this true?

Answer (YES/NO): YES